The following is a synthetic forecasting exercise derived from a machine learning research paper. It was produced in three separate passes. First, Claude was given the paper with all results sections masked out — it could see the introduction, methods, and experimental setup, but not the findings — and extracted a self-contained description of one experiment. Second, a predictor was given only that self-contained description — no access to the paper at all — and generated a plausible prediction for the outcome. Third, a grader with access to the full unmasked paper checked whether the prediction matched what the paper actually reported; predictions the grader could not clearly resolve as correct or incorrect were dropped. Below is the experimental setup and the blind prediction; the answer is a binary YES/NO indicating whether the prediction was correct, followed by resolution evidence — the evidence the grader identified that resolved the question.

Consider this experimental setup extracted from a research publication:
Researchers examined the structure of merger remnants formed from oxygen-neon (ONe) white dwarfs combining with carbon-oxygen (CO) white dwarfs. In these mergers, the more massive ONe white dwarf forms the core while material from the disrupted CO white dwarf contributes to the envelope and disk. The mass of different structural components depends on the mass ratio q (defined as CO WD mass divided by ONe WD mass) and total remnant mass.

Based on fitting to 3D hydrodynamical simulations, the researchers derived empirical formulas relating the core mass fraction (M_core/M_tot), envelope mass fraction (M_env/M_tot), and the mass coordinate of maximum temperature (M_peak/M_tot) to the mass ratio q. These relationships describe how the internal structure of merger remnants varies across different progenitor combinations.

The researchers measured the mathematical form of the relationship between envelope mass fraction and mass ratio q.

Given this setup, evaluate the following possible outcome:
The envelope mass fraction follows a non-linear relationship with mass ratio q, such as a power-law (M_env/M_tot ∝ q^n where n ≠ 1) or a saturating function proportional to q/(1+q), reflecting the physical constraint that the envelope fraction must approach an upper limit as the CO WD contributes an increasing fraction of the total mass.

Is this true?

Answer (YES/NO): NO